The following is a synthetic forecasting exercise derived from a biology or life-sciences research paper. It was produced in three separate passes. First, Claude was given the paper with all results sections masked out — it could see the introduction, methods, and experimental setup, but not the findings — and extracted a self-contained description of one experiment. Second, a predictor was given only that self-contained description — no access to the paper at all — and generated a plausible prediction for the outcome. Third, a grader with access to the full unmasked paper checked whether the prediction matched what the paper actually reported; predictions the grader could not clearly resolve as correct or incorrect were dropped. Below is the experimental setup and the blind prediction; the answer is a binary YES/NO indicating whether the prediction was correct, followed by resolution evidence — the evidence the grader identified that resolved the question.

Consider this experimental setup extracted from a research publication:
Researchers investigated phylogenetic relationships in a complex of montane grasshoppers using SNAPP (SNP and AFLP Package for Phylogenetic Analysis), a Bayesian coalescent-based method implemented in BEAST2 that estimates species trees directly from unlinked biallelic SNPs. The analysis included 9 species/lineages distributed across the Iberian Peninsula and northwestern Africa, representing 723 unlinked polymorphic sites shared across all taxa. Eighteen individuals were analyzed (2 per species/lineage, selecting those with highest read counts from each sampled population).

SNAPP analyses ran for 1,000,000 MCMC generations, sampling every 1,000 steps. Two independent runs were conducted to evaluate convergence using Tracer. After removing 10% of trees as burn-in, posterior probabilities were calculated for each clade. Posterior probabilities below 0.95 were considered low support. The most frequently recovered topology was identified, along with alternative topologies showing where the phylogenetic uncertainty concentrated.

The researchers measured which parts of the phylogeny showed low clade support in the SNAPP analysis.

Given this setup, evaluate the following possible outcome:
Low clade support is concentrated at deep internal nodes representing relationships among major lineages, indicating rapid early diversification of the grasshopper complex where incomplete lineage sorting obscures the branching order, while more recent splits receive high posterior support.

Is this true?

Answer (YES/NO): NO